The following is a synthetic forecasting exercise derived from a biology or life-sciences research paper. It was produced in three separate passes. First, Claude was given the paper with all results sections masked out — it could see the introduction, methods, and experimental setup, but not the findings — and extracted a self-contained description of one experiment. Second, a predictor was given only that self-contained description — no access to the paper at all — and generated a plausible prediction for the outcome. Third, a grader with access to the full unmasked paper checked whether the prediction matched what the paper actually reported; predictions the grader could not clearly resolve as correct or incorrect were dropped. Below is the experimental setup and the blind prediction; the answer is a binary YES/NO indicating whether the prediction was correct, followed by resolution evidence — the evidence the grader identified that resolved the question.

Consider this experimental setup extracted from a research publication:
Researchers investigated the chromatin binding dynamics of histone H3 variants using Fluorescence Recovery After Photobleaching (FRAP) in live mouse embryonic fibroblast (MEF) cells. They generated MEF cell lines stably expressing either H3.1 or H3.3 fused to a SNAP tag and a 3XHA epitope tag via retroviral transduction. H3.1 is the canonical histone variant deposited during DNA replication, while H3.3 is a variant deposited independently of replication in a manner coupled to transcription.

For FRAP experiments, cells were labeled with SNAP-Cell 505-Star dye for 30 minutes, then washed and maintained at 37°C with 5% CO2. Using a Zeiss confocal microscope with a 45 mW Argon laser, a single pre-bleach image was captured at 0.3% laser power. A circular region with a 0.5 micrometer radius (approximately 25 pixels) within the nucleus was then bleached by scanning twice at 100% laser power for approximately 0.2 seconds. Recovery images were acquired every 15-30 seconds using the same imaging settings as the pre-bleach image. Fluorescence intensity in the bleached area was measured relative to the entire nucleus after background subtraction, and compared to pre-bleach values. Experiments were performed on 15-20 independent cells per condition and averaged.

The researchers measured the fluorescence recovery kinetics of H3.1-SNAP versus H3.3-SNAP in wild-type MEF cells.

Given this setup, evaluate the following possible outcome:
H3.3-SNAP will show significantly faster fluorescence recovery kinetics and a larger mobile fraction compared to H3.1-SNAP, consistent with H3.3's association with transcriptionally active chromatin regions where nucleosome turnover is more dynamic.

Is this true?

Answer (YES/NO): YES